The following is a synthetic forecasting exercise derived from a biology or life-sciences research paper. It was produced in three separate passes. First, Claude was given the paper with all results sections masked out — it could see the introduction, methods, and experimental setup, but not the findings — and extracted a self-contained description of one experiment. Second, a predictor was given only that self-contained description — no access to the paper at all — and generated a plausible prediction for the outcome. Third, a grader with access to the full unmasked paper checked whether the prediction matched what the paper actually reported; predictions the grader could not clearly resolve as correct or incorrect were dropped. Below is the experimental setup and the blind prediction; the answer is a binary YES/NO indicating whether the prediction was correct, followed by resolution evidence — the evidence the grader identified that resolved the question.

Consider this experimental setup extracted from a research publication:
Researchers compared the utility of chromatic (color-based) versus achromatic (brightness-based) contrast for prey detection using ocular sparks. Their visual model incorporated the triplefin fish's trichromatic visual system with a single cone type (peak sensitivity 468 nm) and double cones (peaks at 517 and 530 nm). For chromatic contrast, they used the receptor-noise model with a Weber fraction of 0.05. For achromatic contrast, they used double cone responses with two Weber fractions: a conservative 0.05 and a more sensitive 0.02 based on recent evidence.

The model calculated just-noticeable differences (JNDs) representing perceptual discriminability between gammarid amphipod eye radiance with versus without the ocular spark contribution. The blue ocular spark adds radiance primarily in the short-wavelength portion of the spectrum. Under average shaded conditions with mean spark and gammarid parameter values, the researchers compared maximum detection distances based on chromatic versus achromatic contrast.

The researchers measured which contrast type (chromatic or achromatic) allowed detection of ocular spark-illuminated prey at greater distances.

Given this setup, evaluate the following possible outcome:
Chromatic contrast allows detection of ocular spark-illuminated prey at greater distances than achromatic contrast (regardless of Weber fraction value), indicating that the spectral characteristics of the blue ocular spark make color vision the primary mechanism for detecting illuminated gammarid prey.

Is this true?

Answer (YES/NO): NO